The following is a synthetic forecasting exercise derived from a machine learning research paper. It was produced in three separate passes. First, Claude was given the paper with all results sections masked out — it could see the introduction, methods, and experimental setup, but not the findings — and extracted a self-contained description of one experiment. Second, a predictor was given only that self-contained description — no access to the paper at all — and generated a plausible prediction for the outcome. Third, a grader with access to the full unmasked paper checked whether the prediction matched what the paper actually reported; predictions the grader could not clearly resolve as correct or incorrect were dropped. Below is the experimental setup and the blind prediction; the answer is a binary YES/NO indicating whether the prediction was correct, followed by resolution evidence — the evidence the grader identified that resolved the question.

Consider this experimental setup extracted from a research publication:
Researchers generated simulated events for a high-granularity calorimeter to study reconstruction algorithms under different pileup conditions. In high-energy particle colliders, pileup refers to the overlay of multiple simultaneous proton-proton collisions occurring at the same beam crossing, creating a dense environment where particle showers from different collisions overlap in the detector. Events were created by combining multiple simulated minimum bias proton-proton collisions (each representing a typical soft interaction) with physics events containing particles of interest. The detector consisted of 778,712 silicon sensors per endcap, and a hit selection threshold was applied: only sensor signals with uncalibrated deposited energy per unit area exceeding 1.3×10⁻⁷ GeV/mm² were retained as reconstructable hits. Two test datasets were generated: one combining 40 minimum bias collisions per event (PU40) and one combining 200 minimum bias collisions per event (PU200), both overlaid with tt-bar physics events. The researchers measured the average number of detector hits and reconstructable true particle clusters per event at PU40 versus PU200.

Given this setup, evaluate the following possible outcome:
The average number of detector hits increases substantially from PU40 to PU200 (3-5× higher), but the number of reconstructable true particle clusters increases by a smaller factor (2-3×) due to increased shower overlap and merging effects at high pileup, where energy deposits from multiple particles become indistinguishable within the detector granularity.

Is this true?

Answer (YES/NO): NO